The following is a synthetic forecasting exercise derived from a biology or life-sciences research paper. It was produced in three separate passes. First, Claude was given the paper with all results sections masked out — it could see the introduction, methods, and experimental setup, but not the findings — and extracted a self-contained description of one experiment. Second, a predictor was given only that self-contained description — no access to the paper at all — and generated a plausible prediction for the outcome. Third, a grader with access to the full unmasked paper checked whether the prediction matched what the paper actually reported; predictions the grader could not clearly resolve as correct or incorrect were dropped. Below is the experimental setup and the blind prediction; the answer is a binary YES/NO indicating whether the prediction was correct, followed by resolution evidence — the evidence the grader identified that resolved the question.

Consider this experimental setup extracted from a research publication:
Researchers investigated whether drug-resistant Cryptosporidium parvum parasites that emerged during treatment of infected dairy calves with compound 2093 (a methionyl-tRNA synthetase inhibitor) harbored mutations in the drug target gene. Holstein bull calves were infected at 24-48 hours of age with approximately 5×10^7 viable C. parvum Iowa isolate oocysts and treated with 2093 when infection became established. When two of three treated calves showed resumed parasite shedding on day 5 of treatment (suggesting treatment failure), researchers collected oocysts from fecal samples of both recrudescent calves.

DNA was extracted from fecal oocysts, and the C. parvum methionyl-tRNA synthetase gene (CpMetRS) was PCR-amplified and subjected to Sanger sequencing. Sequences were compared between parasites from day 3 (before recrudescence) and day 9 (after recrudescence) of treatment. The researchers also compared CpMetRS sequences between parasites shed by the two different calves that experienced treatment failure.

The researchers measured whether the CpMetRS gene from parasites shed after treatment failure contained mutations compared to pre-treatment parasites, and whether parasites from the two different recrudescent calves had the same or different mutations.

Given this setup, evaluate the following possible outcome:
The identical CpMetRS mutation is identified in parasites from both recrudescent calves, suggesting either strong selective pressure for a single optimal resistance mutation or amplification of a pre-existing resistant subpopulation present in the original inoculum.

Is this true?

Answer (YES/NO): NO